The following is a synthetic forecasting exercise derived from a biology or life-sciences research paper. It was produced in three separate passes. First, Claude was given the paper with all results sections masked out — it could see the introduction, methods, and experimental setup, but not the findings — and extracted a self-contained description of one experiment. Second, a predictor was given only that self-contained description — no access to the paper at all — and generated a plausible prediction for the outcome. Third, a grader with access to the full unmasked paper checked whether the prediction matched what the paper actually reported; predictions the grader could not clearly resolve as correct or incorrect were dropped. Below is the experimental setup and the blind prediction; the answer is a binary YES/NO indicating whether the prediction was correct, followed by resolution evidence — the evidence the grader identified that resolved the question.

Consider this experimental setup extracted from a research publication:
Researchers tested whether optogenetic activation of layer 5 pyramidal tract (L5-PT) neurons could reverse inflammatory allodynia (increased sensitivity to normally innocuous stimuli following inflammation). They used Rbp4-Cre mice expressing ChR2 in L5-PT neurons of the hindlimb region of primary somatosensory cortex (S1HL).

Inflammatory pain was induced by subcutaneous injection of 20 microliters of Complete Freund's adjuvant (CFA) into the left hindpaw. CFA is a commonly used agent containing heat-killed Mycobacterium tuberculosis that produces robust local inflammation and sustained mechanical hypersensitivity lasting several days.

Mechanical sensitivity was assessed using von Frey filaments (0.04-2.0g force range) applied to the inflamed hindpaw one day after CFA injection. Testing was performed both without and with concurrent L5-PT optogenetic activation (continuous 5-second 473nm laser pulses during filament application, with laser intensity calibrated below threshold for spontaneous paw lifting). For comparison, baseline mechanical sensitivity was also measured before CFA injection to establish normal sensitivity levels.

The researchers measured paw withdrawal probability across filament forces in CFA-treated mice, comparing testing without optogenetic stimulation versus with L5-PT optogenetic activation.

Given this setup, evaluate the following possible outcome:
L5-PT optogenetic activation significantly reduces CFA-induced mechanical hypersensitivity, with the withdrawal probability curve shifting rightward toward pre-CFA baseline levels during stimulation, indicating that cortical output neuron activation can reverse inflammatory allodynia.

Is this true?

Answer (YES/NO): YES